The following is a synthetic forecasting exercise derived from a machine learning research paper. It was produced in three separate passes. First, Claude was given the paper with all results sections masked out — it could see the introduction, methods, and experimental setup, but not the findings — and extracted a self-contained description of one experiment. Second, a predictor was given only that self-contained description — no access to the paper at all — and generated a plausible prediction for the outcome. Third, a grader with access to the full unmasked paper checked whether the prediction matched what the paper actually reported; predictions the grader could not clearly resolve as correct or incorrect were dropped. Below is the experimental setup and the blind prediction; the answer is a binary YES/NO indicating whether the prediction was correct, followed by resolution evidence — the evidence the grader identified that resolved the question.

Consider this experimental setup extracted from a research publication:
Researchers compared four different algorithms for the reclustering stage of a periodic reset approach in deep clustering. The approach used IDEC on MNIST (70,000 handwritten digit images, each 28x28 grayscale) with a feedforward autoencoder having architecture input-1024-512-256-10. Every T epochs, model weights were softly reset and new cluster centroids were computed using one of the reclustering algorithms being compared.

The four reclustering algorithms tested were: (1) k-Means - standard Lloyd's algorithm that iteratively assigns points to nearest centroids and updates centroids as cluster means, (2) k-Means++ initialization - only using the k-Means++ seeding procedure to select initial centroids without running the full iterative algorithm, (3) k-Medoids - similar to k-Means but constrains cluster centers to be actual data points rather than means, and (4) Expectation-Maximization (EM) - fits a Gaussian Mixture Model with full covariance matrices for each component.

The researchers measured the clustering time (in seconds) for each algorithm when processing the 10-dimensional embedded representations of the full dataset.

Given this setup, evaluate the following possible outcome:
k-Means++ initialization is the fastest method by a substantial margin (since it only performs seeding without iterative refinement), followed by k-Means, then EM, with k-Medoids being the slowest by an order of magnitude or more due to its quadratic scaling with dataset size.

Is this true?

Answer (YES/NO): NO